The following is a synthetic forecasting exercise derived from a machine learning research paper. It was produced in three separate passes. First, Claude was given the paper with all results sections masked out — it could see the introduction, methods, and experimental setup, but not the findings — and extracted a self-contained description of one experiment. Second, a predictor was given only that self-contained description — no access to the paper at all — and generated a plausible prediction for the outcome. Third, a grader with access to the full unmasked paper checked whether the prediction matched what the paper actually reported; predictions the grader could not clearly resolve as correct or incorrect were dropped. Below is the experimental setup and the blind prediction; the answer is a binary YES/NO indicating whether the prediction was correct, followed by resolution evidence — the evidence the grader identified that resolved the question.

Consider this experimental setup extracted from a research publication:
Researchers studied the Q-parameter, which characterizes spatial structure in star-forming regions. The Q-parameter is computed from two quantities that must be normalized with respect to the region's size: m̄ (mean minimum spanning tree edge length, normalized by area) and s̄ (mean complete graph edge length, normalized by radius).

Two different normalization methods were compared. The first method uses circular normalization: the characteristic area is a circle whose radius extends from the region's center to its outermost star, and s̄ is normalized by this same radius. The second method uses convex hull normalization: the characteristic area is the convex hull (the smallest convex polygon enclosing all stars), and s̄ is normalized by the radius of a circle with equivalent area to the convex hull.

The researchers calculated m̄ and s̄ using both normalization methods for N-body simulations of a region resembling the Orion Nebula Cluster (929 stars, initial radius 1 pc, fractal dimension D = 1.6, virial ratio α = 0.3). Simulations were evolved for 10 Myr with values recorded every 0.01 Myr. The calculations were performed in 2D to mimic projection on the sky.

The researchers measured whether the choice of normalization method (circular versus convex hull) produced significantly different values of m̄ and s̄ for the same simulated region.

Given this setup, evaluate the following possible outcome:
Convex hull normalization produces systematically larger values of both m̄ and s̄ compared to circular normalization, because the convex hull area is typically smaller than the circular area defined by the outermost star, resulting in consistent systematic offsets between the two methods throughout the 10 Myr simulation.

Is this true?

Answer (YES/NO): YES